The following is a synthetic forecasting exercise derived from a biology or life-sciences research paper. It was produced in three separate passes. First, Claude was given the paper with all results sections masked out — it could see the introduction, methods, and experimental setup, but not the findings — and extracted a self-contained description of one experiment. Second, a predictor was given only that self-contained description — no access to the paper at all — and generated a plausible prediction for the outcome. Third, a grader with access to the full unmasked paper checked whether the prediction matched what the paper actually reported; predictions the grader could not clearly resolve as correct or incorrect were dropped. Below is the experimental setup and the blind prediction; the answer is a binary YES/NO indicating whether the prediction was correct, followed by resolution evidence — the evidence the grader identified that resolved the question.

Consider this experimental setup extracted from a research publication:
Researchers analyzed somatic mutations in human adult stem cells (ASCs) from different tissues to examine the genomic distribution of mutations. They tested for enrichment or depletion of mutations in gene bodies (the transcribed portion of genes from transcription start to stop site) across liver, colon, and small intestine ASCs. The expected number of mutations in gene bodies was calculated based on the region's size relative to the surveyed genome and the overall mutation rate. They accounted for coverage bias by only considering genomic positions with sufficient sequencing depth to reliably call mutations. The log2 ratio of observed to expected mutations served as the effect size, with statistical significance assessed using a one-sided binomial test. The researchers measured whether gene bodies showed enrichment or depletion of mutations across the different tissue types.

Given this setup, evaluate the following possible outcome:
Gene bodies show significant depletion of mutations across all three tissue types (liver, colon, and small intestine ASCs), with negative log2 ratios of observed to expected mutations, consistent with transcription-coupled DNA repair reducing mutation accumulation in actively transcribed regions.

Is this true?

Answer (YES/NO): YES